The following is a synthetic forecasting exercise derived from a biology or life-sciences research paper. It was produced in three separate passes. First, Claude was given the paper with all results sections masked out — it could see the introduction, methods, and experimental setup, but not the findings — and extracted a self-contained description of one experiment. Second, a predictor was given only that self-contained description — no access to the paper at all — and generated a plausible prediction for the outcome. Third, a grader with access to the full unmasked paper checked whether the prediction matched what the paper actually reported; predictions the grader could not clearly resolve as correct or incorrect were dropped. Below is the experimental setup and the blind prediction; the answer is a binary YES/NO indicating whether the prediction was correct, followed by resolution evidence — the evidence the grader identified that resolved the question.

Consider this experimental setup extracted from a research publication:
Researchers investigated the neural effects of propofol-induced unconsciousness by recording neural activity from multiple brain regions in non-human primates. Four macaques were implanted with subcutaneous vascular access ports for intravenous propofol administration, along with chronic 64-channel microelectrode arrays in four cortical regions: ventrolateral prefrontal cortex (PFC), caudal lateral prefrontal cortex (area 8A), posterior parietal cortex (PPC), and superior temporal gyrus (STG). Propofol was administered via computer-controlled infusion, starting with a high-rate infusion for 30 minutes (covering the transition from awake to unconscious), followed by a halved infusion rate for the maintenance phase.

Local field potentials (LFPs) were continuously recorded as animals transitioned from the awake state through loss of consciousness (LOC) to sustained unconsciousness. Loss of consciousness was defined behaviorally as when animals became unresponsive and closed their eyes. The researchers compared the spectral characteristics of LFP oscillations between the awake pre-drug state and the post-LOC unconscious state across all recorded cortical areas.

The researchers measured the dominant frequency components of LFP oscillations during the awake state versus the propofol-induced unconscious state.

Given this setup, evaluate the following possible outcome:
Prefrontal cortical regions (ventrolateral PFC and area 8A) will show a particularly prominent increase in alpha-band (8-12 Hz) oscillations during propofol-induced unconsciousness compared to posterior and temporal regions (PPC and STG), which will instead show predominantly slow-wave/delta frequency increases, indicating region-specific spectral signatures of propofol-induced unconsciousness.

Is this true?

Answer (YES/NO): NO